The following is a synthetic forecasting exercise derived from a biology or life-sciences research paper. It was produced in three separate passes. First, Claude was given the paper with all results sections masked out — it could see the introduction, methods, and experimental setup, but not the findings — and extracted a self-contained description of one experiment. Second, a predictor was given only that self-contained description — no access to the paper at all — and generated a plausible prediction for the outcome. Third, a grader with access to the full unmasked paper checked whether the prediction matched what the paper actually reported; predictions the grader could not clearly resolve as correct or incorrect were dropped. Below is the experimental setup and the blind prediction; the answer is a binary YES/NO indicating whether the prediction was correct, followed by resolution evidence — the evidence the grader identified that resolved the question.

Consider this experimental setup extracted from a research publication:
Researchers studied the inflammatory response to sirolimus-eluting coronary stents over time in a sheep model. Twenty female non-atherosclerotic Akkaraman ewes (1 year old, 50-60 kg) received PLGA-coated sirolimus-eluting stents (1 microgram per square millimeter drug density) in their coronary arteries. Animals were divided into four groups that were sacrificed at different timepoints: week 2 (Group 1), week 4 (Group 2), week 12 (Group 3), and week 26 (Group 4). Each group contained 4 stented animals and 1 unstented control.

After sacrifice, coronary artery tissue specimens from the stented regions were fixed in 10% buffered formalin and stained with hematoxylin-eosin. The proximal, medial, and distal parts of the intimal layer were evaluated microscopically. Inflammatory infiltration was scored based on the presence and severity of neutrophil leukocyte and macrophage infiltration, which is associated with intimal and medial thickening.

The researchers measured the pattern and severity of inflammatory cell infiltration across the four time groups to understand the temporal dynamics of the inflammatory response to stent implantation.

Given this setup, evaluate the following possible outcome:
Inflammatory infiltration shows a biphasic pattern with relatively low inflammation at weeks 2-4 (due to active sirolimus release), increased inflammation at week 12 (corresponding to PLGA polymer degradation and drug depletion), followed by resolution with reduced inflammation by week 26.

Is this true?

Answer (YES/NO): NO